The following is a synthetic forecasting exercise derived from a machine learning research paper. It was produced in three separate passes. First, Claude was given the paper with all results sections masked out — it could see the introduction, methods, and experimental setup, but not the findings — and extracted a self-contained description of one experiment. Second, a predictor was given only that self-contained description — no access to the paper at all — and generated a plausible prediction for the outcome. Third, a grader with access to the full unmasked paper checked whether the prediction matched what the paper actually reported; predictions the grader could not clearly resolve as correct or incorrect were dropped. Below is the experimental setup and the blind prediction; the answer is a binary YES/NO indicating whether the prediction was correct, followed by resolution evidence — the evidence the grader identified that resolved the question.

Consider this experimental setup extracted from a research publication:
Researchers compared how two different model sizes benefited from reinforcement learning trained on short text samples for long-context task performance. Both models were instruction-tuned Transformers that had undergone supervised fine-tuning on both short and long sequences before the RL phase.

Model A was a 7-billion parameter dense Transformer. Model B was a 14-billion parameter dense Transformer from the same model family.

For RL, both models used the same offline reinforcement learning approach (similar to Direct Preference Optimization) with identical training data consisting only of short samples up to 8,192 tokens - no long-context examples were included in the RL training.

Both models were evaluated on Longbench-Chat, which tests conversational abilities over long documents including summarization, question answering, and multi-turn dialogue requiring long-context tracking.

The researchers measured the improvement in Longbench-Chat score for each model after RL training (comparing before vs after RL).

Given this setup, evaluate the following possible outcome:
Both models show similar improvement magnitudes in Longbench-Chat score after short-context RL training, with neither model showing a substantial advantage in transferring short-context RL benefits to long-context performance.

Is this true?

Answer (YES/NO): NO